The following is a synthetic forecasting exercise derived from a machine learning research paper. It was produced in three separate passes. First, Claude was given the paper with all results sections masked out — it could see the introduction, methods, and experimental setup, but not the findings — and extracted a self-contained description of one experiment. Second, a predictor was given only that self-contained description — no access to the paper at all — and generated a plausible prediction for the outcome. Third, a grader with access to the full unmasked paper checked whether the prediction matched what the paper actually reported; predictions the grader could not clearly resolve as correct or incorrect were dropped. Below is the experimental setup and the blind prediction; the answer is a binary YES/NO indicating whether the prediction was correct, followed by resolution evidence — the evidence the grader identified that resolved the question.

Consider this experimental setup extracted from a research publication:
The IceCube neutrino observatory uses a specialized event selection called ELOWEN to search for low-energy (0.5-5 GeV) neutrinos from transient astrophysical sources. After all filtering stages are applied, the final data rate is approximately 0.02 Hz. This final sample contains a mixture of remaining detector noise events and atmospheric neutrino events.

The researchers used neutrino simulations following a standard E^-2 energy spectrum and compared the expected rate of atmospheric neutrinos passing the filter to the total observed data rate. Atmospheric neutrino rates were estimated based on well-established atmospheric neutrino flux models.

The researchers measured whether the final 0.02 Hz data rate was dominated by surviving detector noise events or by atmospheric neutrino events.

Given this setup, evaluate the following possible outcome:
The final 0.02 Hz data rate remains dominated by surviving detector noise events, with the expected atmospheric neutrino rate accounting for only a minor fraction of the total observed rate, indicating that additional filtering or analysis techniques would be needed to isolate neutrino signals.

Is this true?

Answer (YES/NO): YES